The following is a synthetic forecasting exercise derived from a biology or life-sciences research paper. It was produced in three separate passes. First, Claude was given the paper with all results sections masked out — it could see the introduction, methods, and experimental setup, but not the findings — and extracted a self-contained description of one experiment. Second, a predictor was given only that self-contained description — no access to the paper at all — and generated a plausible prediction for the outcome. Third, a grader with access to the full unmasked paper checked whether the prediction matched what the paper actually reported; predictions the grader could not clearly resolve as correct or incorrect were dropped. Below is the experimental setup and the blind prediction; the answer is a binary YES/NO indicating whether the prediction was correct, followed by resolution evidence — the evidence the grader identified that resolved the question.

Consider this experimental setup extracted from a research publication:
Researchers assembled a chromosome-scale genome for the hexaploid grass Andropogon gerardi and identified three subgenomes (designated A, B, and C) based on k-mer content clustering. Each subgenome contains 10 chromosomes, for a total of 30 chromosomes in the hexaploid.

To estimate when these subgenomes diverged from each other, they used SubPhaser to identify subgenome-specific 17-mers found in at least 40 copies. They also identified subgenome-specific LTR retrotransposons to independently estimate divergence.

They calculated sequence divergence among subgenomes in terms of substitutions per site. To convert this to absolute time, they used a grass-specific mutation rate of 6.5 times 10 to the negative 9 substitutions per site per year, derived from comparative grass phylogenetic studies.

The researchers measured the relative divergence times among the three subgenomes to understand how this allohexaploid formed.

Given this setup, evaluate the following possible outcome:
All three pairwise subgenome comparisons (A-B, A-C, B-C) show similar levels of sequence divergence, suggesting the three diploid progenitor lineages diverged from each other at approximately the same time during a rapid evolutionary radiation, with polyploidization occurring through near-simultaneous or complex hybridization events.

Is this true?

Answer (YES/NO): NO